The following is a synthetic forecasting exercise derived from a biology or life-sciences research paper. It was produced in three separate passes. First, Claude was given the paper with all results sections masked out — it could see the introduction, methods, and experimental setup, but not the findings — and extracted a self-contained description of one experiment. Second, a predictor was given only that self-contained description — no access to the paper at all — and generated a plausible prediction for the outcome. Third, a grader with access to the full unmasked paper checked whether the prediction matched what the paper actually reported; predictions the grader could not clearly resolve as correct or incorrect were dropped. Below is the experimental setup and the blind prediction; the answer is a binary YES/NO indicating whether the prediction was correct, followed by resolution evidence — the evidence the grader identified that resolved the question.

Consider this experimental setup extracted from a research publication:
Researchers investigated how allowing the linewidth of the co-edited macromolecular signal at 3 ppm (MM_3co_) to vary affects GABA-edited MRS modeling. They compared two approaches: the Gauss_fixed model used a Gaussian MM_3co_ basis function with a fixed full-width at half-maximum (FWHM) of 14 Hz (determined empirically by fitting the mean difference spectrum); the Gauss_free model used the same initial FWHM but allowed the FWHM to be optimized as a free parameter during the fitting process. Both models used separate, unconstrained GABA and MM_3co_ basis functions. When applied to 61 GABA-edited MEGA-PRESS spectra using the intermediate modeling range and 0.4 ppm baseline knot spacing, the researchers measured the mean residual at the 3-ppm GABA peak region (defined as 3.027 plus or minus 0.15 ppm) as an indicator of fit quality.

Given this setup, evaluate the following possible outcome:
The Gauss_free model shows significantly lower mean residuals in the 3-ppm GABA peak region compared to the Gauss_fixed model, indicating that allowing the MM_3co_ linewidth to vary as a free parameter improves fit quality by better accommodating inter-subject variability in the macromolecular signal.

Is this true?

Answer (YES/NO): NO